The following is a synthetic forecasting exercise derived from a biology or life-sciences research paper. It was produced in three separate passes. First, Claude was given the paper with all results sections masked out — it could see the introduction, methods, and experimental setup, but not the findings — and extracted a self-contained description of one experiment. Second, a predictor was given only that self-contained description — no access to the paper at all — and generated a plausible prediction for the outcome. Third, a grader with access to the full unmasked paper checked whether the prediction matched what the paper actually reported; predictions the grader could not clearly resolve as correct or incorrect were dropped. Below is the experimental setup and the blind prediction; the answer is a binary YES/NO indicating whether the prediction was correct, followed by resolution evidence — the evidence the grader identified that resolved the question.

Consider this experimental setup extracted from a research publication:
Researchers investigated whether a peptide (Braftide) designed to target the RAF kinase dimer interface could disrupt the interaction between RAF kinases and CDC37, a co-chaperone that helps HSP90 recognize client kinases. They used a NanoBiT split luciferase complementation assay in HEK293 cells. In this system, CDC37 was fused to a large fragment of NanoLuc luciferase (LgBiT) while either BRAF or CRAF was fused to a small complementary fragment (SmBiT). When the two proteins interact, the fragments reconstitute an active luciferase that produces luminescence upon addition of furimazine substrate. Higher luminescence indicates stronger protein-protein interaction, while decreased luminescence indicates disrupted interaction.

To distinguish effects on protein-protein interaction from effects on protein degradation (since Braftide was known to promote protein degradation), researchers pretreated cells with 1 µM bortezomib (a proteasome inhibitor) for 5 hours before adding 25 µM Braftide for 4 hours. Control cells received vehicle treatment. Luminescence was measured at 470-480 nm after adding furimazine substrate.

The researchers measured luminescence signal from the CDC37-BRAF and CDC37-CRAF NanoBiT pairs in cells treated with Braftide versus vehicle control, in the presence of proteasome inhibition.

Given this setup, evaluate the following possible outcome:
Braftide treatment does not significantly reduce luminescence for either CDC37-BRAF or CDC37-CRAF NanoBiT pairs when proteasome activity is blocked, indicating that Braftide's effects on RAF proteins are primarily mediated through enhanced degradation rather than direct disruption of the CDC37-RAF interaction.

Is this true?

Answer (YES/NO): NO